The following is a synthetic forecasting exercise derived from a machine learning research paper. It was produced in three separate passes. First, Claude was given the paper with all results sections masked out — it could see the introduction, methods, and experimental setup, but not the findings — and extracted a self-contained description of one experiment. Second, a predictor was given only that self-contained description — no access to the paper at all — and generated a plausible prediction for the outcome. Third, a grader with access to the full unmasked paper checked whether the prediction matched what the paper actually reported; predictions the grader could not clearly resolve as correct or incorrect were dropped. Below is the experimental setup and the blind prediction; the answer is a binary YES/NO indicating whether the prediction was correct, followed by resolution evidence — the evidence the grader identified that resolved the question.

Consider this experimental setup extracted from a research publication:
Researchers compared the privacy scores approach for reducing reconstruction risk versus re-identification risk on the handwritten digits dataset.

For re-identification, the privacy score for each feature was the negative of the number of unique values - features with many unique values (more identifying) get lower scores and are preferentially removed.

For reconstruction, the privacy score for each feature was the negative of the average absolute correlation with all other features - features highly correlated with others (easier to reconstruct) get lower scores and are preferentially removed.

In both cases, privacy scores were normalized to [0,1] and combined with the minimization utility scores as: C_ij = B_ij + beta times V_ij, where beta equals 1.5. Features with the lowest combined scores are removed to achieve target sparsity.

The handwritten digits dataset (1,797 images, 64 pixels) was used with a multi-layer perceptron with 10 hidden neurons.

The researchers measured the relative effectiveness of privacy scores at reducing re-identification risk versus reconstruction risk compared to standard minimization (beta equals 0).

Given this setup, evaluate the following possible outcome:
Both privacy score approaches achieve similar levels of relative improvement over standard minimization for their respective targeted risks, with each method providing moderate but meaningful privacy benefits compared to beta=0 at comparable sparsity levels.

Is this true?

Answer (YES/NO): NO